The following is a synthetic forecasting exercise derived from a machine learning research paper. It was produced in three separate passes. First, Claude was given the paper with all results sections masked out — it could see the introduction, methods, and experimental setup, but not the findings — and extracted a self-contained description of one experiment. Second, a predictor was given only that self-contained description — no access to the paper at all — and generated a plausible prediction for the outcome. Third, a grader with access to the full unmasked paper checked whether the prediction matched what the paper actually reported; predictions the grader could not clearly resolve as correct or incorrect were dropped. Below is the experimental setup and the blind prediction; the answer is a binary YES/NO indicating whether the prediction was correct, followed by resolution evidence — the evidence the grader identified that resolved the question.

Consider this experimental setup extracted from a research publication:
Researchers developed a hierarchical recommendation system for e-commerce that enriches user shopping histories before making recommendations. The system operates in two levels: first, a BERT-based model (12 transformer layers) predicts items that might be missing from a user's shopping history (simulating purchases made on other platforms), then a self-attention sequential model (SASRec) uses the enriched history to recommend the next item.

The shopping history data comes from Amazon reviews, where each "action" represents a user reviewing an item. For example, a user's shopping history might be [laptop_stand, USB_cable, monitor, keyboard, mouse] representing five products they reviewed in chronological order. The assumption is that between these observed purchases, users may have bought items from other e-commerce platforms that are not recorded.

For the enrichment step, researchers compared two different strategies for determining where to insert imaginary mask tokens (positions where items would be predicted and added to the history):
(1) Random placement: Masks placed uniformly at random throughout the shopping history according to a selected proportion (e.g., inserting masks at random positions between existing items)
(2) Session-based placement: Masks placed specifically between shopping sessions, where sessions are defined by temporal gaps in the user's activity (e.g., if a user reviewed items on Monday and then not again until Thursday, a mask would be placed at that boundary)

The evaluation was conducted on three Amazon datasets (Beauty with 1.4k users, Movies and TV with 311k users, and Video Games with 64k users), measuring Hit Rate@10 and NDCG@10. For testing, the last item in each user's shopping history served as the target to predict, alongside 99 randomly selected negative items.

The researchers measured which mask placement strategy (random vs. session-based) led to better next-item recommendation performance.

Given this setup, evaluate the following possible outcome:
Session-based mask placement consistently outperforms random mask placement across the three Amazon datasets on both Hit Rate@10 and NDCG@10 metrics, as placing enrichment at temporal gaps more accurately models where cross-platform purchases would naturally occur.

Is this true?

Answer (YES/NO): NO